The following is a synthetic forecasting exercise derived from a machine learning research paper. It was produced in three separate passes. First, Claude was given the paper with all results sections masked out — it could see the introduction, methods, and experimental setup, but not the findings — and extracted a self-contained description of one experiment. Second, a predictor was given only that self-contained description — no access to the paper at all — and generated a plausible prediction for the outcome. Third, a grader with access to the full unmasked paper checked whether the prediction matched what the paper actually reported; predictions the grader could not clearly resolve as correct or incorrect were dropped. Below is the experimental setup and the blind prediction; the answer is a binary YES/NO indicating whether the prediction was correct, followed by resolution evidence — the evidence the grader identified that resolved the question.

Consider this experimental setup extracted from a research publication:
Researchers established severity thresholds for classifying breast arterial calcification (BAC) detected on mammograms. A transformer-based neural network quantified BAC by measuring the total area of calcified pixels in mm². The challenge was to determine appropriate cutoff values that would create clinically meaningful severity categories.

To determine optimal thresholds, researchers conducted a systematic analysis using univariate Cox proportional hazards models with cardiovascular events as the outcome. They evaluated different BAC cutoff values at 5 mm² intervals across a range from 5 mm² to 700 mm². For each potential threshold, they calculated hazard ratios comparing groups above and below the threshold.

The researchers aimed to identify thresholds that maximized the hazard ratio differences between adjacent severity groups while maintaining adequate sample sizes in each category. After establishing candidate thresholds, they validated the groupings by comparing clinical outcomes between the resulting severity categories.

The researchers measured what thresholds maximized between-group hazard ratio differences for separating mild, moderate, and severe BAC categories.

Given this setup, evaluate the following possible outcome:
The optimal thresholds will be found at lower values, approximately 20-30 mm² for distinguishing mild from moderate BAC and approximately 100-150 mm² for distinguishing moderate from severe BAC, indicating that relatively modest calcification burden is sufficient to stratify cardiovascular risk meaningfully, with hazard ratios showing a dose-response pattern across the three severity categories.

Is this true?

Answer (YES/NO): NO